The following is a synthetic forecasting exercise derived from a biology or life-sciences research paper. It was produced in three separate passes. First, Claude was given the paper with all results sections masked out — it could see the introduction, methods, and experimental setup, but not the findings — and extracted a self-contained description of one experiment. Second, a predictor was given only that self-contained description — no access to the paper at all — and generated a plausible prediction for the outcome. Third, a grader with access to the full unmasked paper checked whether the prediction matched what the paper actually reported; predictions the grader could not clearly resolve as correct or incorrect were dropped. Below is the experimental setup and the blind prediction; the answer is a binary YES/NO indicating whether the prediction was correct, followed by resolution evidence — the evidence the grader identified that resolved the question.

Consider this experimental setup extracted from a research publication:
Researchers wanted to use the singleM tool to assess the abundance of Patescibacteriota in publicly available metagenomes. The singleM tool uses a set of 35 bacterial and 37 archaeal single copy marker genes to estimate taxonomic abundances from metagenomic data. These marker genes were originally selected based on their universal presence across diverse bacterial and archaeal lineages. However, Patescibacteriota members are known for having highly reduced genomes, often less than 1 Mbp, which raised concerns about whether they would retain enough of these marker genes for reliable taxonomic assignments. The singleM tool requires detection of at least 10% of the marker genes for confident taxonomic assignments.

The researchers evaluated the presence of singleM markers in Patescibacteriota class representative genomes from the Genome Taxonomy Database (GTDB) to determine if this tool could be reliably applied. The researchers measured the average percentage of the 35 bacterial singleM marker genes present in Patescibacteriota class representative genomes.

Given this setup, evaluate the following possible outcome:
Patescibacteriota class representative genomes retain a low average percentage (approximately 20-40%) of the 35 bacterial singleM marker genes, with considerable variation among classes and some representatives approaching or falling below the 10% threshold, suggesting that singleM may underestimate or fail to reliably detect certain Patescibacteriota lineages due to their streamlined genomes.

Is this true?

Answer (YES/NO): NO